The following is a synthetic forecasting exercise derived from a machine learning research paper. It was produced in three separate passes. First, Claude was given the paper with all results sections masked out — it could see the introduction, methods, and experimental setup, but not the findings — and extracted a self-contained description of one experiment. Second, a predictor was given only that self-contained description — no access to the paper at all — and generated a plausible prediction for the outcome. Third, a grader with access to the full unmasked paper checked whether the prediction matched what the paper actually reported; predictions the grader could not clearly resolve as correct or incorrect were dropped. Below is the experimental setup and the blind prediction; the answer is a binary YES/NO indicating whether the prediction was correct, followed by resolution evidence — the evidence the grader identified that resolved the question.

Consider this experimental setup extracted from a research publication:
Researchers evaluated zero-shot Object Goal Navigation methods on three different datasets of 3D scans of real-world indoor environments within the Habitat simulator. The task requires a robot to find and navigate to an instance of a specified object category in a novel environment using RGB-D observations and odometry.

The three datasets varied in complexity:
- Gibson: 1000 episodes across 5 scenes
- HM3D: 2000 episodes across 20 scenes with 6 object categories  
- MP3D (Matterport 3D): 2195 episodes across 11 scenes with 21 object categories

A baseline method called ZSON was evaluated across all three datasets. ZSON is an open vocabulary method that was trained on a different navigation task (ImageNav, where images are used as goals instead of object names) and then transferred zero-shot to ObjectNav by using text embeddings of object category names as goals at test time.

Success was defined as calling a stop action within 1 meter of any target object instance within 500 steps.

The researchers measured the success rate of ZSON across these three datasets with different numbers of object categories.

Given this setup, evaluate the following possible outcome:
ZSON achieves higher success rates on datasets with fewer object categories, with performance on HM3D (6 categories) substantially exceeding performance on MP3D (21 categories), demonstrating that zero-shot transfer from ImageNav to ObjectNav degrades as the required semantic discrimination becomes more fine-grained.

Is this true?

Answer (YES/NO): NO